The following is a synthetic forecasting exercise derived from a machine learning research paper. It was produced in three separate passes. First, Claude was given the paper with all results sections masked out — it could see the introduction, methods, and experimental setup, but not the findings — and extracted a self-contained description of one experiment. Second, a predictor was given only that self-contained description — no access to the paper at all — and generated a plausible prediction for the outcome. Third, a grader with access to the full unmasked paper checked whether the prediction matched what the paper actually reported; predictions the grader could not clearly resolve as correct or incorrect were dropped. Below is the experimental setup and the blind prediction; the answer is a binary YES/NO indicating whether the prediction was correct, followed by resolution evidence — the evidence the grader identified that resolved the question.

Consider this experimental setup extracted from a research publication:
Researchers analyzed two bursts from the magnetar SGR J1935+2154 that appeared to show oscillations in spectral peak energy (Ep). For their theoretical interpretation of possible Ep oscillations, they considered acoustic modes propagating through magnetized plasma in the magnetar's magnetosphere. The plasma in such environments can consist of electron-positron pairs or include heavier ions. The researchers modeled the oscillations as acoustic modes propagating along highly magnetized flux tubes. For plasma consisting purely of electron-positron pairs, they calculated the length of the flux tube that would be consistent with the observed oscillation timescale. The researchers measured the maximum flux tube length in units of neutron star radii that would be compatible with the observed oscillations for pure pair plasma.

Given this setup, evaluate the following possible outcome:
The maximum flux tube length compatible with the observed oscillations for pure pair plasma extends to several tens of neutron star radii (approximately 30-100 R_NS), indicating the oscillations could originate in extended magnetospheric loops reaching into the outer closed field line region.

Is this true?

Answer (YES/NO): NO